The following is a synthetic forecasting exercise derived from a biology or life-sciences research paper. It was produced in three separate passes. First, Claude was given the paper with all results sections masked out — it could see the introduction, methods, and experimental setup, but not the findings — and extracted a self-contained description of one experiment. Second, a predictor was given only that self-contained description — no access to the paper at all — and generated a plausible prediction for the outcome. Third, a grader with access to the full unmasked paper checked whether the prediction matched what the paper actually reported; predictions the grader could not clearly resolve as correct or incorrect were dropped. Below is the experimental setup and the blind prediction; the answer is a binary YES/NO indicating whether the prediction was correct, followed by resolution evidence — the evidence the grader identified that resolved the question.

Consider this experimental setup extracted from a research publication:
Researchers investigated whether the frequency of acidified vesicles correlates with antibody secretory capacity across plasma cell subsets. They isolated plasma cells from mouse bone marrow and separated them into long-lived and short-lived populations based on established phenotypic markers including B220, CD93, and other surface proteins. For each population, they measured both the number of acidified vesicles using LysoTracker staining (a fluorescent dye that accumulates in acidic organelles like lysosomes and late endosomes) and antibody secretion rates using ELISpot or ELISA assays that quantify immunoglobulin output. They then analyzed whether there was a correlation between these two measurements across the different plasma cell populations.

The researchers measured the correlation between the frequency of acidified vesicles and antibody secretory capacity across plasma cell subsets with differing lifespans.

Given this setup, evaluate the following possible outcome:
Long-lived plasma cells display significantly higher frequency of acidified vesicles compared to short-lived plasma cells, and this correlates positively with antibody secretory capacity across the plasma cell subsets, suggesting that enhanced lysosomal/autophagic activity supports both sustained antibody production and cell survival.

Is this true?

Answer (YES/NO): YES